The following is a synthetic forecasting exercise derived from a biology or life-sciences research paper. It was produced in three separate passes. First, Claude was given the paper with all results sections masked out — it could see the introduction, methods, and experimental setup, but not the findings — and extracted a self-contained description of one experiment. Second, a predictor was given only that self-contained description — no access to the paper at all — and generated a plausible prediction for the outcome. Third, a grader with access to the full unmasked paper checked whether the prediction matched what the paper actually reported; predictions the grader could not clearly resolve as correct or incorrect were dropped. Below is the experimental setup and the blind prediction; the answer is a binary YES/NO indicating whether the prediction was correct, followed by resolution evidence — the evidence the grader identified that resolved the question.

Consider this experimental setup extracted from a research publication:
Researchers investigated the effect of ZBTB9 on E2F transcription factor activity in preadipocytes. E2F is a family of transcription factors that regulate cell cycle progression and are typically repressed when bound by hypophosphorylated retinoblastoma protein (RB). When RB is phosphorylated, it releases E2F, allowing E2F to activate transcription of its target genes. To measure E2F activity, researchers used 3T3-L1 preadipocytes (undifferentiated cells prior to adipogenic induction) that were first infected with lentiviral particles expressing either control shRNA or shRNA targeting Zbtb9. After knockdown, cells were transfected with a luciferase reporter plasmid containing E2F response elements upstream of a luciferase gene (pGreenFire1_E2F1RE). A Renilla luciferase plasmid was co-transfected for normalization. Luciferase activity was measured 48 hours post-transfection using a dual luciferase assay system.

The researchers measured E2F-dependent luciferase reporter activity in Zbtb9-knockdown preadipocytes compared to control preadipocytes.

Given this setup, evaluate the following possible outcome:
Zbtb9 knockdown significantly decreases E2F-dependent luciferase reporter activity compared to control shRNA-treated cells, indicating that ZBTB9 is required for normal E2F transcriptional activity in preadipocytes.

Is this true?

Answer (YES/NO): NO